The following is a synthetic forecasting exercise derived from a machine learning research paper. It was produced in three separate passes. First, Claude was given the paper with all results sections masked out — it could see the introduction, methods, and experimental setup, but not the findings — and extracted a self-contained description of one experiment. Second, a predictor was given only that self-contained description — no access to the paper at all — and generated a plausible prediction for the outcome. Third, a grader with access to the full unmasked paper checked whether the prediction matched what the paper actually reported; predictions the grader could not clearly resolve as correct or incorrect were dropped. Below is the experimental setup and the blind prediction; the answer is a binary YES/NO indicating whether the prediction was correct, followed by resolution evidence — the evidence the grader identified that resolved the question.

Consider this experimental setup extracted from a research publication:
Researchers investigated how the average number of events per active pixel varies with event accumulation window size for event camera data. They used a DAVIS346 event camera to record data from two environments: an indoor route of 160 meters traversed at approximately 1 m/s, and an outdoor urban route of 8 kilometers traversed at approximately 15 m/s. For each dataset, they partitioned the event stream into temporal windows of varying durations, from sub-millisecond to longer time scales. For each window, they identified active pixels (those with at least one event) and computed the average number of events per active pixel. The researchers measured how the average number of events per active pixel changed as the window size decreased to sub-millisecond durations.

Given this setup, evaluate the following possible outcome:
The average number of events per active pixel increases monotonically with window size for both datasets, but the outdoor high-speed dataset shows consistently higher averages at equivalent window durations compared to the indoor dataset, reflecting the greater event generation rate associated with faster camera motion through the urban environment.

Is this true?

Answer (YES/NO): YES